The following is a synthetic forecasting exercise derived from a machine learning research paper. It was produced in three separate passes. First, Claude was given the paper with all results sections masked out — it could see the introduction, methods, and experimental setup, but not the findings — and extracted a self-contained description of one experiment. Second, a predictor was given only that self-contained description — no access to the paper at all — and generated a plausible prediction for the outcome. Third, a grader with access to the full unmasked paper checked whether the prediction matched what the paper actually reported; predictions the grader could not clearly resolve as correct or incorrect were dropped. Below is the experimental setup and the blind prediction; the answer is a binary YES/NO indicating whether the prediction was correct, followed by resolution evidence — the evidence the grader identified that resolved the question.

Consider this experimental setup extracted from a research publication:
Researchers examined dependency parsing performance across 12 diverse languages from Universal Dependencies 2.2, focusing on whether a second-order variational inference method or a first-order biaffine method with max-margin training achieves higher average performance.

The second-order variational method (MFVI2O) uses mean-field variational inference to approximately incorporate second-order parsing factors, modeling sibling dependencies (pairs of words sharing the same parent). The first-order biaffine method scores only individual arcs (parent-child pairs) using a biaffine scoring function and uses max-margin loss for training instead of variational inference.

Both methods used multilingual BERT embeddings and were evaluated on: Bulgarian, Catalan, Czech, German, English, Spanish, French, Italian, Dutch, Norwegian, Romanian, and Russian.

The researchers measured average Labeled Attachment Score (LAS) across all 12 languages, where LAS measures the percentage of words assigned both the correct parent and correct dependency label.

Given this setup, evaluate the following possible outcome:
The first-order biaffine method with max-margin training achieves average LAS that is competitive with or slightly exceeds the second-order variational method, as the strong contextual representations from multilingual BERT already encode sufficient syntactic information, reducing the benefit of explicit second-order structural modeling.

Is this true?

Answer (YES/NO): YES